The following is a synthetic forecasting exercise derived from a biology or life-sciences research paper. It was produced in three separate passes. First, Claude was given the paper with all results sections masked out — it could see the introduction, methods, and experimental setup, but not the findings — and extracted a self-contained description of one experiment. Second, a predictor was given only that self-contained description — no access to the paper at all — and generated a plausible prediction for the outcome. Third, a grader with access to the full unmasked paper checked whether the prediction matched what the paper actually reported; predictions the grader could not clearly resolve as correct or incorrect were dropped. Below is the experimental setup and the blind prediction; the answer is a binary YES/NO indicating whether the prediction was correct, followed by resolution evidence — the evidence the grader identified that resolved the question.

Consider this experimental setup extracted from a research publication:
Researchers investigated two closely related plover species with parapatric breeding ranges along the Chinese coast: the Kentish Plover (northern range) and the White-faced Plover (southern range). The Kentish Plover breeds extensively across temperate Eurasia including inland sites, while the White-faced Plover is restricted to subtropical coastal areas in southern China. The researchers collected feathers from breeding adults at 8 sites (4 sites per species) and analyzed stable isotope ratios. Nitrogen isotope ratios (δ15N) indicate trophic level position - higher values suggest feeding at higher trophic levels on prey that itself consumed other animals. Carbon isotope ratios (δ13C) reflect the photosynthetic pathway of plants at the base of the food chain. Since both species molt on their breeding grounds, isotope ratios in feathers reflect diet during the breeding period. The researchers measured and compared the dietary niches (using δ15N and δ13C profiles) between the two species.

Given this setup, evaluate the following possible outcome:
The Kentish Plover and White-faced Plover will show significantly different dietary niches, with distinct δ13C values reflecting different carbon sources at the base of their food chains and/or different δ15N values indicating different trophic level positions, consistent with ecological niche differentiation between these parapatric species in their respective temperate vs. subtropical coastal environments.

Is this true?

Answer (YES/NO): YES